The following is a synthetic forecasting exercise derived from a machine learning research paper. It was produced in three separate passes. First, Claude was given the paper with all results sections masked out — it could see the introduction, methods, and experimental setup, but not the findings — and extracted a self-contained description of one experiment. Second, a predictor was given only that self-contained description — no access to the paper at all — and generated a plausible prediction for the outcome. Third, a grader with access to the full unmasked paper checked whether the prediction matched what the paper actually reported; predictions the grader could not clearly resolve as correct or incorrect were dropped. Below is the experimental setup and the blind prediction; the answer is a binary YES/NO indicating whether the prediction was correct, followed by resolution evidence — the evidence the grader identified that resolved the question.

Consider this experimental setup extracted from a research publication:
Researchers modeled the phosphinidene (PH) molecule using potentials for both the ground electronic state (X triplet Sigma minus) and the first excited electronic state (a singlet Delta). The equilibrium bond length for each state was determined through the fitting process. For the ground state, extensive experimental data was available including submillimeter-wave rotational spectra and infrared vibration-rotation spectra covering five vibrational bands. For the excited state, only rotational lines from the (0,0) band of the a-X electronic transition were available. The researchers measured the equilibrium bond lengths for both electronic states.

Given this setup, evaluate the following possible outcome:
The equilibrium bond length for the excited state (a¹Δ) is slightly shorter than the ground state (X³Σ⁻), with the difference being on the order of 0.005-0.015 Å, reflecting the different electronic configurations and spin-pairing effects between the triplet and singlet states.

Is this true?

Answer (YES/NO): NO